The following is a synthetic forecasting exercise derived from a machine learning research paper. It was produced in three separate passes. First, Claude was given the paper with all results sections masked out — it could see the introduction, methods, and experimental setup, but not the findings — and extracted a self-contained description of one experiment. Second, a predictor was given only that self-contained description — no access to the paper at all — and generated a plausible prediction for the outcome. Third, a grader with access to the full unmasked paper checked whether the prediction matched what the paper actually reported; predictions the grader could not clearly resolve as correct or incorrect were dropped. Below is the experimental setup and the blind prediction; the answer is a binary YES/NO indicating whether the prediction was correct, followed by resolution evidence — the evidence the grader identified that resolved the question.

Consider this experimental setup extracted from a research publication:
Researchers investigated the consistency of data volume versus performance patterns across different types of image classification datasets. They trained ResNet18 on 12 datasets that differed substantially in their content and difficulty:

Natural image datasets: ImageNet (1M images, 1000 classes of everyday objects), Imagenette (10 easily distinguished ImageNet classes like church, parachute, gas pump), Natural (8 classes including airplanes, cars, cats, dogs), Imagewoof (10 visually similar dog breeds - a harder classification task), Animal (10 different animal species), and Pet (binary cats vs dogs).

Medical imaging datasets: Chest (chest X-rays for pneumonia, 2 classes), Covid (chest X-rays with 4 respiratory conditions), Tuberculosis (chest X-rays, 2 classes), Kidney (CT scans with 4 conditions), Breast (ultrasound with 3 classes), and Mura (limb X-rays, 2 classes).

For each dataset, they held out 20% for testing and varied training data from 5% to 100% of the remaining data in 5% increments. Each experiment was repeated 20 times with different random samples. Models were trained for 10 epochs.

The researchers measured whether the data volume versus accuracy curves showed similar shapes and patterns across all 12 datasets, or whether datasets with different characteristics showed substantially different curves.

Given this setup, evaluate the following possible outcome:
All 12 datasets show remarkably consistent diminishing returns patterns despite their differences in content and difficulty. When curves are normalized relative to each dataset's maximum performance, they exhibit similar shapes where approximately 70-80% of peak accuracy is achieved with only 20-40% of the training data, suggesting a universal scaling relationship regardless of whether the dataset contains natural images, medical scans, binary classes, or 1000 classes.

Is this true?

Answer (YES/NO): NO